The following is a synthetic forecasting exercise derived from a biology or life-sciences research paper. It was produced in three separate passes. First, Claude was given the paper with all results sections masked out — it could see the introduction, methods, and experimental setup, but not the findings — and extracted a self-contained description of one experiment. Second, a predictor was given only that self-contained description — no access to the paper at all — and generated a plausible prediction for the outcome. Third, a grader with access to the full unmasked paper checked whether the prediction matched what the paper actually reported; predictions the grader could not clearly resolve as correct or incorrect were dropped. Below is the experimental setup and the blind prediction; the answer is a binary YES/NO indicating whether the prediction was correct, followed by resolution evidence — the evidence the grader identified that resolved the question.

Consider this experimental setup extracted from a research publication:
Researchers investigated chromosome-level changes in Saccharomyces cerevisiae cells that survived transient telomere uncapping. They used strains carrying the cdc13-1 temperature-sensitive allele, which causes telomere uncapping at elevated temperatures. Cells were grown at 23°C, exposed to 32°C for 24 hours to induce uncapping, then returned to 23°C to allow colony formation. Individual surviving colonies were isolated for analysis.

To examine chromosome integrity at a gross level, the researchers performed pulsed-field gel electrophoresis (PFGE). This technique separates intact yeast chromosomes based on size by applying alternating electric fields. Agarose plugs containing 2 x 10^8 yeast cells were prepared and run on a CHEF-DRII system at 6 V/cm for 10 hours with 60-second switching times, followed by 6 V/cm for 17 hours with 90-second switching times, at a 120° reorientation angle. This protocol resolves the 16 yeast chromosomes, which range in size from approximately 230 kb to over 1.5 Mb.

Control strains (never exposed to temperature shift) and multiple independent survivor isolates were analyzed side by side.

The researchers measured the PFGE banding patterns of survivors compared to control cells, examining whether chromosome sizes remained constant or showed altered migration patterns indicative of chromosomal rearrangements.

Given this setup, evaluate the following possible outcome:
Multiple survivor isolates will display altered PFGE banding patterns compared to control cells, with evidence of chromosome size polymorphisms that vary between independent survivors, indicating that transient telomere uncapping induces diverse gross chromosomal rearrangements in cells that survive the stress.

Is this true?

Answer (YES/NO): YES